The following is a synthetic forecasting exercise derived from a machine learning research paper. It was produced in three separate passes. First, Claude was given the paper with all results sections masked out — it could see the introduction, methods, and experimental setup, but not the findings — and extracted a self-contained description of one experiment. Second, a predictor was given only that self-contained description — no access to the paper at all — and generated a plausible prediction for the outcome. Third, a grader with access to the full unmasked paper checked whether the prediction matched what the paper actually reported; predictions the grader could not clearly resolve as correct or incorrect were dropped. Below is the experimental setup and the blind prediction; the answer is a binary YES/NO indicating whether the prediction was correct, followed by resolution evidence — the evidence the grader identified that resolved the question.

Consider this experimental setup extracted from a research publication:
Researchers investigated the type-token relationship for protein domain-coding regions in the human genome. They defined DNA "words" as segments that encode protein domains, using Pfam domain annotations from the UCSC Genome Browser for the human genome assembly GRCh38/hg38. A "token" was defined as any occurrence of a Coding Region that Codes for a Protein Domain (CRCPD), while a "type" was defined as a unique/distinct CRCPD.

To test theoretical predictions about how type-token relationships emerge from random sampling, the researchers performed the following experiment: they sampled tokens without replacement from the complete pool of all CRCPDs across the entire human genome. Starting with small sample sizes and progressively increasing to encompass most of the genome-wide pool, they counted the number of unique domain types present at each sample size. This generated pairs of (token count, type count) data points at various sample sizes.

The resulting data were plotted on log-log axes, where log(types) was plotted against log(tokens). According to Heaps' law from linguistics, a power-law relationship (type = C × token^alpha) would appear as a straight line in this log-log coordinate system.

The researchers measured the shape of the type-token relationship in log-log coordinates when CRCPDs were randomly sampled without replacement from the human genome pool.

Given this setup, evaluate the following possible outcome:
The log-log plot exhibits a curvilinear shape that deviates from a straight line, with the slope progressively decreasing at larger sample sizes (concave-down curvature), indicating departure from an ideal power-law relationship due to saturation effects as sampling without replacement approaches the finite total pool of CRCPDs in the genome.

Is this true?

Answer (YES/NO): YES